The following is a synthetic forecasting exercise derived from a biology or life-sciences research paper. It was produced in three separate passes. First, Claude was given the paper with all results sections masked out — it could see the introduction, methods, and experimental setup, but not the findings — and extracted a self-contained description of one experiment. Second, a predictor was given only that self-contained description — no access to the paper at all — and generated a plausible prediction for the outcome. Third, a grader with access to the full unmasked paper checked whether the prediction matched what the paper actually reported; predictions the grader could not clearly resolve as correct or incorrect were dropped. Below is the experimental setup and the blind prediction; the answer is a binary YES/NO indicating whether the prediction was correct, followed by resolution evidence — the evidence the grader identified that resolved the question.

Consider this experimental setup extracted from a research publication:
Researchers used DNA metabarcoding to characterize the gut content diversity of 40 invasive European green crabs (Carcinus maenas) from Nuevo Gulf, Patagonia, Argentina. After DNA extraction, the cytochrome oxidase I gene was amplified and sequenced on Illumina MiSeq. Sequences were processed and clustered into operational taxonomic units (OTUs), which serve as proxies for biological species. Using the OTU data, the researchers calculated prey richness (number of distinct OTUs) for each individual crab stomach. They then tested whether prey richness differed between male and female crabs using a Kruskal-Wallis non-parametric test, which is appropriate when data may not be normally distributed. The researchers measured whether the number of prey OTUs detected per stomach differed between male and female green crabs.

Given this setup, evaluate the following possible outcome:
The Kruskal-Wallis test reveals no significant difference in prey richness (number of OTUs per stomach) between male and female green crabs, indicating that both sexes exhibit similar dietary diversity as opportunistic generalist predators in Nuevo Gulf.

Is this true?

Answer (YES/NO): NO